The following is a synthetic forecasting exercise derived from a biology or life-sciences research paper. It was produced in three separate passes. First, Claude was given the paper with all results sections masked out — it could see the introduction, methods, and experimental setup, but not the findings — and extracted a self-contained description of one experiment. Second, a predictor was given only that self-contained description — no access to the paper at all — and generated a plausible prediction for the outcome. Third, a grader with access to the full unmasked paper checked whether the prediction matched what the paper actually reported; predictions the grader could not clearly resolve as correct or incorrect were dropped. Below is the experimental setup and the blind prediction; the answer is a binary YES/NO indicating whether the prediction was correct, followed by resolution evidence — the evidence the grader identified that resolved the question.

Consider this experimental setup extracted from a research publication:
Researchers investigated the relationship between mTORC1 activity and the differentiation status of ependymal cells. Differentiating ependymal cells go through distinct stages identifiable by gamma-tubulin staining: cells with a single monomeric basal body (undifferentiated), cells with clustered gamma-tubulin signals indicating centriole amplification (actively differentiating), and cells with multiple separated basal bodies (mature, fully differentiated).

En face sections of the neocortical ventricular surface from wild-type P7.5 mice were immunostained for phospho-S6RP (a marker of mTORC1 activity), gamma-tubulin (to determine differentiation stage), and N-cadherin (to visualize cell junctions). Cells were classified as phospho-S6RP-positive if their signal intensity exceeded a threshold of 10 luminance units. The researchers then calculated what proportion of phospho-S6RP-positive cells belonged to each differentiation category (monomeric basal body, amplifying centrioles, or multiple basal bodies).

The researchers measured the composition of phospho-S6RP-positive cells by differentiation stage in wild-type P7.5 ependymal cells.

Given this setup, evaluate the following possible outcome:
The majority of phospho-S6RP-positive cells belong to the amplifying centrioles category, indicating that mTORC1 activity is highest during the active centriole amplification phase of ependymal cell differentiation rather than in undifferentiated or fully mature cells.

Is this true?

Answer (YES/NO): YES